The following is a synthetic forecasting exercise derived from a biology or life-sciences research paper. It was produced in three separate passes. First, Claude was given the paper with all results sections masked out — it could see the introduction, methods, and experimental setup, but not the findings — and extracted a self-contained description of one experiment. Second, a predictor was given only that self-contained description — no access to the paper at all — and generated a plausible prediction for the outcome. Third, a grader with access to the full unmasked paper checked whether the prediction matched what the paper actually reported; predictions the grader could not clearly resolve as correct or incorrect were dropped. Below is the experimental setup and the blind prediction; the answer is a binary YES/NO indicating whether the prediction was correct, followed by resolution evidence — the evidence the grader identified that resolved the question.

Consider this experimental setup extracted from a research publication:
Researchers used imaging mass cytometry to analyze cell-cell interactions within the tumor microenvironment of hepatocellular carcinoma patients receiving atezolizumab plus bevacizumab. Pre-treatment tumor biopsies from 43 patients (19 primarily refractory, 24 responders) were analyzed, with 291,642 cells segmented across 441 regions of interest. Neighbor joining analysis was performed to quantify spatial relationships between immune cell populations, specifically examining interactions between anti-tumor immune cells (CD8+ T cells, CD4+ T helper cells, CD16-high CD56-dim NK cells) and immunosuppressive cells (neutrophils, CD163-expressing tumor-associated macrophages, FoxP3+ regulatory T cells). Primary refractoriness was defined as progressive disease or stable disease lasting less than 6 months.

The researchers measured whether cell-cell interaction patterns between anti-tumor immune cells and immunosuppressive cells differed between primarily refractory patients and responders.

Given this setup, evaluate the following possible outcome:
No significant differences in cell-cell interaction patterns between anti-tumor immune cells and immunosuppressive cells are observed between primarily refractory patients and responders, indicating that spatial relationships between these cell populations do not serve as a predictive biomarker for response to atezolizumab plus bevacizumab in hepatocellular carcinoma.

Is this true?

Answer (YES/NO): NO